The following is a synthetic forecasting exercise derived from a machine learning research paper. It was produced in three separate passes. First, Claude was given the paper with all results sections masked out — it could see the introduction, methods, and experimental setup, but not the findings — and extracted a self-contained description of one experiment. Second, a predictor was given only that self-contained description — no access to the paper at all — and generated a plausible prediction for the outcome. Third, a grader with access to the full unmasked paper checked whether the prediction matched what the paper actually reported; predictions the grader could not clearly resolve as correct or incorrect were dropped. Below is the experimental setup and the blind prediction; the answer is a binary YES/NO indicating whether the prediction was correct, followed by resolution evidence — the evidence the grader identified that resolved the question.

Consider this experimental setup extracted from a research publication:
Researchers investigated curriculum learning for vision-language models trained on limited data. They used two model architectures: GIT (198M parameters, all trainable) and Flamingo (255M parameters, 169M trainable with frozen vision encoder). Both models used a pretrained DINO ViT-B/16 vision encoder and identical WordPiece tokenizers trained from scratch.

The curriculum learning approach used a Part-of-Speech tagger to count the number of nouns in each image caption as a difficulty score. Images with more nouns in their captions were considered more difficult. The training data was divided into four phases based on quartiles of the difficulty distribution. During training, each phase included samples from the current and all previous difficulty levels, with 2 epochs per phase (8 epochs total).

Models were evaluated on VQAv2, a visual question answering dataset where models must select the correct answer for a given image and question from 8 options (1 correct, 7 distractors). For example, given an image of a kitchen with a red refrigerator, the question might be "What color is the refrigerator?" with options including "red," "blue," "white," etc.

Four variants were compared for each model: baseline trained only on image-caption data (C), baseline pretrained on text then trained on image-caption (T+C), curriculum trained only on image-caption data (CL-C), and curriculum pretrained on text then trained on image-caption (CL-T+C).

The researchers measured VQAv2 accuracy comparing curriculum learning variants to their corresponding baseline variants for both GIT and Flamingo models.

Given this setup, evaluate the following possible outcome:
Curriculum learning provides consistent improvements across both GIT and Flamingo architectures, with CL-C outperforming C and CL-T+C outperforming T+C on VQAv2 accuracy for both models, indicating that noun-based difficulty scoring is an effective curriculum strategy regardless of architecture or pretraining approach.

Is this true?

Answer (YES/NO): NO